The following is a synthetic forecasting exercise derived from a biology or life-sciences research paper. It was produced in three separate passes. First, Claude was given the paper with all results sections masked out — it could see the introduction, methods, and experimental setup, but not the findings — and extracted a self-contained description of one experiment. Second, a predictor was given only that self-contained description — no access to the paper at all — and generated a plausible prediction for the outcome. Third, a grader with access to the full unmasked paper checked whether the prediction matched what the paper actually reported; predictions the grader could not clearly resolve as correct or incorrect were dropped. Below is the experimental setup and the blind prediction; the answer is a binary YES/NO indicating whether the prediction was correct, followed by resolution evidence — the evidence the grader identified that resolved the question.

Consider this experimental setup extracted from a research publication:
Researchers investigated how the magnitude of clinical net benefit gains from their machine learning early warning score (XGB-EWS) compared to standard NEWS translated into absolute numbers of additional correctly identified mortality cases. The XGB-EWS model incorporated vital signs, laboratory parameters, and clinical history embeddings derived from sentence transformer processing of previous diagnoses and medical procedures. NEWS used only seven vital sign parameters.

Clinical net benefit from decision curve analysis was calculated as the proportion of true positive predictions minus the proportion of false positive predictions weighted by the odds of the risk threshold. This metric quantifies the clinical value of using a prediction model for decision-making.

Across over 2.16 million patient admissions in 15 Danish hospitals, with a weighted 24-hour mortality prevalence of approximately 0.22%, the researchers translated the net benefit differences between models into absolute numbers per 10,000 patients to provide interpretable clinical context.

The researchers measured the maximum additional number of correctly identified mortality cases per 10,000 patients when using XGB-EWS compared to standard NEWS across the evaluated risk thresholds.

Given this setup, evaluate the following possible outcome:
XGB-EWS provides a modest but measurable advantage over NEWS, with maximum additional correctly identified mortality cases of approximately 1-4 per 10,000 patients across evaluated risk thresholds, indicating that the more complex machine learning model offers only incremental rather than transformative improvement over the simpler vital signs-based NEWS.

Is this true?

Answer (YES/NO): YES